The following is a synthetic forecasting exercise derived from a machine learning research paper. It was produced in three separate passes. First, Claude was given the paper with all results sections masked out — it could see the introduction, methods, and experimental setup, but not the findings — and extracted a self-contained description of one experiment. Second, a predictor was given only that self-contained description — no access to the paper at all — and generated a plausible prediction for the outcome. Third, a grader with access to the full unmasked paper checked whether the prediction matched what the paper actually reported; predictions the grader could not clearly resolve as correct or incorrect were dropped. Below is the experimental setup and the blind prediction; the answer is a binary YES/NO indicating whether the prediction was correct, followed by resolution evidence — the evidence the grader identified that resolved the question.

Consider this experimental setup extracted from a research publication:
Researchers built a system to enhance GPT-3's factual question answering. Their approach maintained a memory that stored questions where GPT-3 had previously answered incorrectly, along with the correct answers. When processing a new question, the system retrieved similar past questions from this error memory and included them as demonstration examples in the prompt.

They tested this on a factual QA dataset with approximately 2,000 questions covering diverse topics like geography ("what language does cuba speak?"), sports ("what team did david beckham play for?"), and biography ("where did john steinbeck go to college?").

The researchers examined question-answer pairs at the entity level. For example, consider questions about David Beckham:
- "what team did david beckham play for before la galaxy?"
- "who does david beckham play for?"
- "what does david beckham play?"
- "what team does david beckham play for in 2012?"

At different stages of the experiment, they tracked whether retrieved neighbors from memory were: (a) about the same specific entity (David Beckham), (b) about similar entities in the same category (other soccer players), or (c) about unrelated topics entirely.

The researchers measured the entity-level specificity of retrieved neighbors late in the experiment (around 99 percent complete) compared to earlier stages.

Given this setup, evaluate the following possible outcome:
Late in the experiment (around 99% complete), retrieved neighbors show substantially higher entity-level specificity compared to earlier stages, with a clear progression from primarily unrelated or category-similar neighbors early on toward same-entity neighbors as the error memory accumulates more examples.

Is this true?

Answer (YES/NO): YES